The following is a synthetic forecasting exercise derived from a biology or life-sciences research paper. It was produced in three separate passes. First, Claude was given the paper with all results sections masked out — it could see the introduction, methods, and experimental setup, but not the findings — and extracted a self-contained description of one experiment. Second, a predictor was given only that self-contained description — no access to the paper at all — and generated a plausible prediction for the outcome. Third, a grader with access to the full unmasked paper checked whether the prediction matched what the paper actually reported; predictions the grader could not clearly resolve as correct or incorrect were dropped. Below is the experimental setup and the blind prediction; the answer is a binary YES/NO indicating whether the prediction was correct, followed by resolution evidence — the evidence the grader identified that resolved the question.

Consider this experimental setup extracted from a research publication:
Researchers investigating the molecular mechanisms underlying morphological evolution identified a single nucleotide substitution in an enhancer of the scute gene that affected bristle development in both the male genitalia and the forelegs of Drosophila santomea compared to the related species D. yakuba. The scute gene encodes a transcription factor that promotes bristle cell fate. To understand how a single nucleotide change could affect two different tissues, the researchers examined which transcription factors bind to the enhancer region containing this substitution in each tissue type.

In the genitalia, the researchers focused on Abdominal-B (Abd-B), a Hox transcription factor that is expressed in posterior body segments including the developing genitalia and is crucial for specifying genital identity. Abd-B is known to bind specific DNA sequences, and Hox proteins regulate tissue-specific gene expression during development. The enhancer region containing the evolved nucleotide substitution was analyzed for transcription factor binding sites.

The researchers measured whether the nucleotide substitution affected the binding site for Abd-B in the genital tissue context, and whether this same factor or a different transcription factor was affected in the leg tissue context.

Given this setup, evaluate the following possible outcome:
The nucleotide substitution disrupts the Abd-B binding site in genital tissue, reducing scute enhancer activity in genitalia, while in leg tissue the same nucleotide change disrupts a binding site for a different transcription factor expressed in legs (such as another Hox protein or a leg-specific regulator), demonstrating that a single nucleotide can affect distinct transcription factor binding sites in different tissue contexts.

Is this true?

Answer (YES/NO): YES